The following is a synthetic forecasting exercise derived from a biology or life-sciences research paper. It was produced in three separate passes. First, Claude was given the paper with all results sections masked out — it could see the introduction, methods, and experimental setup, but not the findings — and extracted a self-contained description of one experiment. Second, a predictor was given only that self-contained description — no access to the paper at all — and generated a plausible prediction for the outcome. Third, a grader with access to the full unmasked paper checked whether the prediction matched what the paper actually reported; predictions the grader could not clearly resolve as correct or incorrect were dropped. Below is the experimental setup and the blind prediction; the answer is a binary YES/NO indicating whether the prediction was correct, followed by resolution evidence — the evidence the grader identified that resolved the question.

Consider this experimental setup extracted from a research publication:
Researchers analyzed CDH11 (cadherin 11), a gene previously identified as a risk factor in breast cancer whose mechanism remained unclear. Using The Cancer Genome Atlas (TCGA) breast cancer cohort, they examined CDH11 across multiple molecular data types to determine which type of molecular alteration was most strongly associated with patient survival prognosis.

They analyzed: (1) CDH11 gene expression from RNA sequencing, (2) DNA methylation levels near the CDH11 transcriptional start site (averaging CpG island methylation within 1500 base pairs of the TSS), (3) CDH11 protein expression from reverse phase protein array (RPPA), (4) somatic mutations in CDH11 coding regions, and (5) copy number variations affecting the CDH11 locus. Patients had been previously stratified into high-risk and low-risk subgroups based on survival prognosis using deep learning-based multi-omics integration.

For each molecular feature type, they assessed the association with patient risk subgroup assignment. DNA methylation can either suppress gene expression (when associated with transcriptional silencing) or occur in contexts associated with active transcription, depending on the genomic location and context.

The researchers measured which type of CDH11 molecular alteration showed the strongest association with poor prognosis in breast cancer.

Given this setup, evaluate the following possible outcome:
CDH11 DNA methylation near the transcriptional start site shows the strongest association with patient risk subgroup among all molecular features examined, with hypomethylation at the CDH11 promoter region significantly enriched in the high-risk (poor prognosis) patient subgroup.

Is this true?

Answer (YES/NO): YES